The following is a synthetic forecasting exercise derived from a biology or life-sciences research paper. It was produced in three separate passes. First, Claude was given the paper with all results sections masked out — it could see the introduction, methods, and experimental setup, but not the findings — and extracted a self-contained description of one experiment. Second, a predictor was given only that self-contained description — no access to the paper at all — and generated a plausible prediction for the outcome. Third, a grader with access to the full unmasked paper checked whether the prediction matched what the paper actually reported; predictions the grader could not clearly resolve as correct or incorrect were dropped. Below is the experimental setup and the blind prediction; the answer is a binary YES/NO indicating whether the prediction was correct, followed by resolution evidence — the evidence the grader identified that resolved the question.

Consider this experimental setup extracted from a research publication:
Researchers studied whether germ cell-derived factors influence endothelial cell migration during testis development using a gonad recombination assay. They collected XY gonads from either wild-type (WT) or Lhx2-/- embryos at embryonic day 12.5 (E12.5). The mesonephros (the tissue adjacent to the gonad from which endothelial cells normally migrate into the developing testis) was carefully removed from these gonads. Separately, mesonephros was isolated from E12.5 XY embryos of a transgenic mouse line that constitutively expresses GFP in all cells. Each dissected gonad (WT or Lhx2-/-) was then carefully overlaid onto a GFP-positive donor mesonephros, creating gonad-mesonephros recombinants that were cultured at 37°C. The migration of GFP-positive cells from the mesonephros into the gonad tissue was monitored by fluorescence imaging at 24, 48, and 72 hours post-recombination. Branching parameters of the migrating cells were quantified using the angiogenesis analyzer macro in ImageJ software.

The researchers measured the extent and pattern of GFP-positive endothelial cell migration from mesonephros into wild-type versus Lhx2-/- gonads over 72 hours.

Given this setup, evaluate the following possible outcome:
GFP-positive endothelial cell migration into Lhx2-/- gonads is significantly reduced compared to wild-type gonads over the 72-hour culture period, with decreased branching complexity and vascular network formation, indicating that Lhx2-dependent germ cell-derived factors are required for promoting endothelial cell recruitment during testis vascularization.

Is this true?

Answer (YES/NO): NO